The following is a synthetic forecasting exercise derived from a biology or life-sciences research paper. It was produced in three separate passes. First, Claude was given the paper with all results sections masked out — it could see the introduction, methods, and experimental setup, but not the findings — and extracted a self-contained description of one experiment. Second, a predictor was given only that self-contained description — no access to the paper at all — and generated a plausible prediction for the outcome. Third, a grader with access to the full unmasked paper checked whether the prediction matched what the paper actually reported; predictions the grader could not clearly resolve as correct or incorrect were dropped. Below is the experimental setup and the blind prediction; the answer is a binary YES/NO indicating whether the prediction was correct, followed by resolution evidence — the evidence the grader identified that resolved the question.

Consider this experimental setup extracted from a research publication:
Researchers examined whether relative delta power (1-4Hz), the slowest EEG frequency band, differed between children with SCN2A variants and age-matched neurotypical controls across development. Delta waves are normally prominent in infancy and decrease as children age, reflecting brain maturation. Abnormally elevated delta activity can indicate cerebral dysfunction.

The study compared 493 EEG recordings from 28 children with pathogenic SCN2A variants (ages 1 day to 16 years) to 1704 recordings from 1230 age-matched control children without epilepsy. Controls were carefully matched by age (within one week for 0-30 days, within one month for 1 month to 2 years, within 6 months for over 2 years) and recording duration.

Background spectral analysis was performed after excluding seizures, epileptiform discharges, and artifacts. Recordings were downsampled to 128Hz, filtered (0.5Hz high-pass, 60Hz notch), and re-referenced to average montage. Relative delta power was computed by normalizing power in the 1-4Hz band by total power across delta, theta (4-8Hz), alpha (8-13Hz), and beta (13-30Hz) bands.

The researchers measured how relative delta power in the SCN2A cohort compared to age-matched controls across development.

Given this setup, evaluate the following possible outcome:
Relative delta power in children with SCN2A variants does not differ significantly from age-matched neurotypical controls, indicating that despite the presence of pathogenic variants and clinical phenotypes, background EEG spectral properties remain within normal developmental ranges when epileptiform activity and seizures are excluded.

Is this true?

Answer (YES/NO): NO